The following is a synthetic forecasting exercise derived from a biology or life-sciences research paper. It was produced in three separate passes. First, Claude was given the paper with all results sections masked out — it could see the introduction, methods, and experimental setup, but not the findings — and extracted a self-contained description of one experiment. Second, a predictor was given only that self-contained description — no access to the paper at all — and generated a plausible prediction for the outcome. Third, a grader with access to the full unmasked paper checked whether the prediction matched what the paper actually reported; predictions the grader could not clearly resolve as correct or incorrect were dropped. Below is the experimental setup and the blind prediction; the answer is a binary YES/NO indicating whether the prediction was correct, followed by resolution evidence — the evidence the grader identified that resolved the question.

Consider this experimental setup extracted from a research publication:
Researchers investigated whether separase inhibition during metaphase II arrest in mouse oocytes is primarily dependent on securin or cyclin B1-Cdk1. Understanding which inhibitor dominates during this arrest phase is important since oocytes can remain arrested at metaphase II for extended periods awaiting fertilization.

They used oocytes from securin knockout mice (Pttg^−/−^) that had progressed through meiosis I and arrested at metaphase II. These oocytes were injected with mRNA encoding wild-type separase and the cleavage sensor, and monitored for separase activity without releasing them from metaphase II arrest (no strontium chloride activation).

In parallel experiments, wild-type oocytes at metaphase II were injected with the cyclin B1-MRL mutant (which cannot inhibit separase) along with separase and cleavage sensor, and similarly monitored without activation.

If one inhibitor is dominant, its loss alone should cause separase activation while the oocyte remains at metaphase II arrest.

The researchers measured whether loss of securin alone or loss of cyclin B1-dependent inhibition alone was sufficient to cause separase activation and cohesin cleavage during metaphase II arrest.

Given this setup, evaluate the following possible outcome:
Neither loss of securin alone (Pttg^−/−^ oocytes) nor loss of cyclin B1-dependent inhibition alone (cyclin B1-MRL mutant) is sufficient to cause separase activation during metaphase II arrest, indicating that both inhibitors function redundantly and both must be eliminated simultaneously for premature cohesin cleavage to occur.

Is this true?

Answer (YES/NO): YES